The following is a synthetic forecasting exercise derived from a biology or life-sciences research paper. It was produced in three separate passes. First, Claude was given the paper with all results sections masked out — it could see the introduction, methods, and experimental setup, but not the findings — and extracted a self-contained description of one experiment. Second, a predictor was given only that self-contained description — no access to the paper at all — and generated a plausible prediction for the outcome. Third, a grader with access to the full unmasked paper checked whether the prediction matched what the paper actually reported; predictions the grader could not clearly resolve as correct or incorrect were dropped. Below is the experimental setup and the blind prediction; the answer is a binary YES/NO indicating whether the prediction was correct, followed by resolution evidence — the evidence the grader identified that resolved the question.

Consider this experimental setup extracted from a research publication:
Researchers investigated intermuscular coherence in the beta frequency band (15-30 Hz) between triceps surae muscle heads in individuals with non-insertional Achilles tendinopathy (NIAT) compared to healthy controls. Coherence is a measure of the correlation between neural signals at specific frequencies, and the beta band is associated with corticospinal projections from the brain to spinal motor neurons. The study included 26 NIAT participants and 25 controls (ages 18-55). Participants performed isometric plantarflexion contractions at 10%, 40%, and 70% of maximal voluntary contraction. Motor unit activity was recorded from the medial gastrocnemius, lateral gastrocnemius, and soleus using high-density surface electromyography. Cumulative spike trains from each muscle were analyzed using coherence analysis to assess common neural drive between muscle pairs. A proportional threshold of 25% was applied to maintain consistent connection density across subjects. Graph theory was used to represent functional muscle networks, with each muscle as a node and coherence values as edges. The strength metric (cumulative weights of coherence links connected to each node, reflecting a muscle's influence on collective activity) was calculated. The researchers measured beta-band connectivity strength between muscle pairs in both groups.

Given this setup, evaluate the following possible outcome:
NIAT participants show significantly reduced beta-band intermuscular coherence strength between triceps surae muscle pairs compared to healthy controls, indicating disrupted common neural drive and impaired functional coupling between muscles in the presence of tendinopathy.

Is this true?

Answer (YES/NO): NO